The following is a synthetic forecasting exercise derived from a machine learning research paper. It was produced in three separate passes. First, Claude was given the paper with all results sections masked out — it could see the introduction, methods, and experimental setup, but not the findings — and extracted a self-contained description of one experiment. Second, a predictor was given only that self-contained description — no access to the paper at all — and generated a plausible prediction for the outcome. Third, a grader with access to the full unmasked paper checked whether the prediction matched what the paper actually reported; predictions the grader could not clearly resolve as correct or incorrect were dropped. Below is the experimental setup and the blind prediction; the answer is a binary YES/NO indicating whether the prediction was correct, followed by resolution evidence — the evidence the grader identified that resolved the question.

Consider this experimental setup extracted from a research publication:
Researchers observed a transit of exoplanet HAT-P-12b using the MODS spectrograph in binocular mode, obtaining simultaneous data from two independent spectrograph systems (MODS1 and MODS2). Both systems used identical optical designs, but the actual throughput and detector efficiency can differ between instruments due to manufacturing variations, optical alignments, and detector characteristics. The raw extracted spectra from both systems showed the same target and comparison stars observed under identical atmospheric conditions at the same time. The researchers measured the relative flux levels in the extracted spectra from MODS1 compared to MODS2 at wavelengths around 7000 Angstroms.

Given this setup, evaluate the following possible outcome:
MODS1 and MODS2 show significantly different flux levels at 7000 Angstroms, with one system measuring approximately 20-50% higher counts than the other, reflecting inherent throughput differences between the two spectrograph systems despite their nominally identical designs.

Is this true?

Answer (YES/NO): NO